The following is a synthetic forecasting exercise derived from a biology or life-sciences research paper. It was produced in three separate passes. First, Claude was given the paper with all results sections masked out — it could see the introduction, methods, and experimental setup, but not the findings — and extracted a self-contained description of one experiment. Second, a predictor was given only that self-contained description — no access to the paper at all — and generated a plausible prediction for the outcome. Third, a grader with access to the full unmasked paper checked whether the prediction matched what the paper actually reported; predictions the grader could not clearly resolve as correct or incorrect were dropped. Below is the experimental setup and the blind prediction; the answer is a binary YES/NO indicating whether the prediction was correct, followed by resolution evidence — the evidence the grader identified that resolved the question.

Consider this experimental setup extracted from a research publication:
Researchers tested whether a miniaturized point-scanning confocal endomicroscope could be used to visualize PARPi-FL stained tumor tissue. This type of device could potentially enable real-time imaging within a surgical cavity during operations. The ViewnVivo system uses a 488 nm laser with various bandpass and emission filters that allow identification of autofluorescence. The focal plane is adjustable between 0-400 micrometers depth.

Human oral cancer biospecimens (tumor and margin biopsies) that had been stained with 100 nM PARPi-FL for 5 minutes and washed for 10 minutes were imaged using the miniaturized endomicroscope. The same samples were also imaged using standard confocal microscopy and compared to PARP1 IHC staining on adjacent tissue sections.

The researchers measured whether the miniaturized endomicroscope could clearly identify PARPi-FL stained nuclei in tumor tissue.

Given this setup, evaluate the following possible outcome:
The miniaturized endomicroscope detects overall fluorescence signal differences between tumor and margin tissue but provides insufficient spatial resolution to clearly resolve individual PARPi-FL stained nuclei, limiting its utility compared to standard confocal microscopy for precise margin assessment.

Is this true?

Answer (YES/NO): NO